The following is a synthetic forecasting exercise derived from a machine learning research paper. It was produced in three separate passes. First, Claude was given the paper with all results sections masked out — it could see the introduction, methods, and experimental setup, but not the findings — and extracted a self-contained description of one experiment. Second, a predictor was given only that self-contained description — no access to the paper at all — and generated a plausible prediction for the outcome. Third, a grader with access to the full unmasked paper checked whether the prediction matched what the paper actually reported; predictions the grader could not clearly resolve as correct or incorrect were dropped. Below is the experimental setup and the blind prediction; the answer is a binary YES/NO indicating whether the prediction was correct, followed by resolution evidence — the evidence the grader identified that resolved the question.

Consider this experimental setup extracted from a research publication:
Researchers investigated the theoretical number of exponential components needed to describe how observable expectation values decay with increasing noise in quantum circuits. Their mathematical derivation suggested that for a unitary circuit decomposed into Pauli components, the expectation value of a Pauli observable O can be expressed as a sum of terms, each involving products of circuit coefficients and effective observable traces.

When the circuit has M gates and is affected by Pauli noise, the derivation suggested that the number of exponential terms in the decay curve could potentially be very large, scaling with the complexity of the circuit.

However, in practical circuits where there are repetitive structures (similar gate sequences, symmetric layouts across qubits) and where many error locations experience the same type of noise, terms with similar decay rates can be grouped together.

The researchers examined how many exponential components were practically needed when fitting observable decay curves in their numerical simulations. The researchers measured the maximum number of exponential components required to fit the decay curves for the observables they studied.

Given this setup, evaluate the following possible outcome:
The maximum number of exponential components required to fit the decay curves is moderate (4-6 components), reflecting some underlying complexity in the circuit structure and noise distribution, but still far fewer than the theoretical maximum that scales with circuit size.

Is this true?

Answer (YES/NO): NO